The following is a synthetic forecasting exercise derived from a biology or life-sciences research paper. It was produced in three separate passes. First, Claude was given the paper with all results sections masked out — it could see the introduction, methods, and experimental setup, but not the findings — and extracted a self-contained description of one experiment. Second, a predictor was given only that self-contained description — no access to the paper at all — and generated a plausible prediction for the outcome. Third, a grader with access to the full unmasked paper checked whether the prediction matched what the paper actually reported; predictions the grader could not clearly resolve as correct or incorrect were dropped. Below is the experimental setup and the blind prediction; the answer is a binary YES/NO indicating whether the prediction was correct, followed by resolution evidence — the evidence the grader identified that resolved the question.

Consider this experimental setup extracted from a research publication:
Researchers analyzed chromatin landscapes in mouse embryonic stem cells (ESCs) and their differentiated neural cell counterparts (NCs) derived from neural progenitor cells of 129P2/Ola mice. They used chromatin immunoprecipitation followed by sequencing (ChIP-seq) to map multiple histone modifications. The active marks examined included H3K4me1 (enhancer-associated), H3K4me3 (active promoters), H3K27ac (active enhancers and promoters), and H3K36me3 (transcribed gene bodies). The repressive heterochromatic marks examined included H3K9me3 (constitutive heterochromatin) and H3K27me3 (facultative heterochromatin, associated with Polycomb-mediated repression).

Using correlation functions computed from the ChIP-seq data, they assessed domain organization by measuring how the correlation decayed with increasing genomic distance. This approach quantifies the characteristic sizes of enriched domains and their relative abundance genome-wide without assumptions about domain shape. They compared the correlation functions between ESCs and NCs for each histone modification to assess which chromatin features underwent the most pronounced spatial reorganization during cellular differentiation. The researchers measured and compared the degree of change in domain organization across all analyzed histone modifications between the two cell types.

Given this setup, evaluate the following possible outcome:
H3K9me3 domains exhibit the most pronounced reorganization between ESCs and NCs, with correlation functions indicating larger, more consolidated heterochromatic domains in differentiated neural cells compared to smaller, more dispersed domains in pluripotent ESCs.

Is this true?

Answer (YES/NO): YES